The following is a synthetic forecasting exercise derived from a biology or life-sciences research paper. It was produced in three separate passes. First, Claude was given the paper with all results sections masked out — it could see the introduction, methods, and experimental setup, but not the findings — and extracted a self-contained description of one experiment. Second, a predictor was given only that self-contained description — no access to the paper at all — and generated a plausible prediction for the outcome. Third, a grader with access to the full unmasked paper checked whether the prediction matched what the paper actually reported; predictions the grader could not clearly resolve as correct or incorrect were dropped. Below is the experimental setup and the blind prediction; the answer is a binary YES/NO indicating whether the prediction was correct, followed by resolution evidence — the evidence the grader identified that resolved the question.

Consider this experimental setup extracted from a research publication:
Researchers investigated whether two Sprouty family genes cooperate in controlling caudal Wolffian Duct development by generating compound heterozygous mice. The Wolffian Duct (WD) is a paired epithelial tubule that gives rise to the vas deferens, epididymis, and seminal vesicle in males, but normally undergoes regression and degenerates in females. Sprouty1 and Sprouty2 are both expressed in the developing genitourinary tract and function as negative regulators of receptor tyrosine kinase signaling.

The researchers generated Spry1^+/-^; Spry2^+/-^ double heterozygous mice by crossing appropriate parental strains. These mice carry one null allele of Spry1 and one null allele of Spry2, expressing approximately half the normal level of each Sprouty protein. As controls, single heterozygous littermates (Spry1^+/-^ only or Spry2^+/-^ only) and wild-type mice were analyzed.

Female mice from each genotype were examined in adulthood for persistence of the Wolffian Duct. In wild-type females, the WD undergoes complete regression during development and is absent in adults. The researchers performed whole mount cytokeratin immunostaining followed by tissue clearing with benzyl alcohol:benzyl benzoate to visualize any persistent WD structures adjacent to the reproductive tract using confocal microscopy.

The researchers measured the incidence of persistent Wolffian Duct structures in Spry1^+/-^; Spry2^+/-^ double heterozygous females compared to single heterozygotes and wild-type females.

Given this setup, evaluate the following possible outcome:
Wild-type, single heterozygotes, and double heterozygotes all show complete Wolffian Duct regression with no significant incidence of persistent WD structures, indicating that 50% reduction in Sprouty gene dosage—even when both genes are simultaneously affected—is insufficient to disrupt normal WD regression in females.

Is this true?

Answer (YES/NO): NO